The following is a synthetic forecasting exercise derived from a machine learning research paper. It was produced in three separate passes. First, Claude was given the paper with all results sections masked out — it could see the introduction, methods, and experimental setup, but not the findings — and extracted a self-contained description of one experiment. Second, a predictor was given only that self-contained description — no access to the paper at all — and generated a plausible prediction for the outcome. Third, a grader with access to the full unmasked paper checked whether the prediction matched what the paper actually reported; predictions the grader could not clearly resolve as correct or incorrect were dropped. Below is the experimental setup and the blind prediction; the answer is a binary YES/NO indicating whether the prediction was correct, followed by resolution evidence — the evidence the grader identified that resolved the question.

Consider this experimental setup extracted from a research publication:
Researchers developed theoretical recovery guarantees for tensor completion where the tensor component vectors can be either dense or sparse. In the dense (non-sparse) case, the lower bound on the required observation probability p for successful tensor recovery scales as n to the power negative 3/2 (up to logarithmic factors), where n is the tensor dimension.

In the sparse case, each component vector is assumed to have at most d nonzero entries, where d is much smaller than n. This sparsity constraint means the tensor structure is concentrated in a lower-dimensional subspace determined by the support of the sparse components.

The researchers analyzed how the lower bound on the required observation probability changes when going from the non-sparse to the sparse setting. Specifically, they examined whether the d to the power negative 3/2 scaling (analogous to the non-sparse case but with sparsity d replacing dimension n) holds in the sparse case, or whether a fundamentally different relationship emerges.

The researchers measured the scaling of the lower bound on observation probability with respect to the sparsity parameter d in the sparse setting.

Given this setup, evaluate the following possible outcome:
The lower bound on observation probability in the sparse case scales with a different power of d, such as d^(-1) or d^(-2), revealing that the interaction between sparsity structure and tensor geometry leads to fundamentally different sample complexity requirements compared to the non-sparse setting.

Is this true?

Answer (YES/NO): NO